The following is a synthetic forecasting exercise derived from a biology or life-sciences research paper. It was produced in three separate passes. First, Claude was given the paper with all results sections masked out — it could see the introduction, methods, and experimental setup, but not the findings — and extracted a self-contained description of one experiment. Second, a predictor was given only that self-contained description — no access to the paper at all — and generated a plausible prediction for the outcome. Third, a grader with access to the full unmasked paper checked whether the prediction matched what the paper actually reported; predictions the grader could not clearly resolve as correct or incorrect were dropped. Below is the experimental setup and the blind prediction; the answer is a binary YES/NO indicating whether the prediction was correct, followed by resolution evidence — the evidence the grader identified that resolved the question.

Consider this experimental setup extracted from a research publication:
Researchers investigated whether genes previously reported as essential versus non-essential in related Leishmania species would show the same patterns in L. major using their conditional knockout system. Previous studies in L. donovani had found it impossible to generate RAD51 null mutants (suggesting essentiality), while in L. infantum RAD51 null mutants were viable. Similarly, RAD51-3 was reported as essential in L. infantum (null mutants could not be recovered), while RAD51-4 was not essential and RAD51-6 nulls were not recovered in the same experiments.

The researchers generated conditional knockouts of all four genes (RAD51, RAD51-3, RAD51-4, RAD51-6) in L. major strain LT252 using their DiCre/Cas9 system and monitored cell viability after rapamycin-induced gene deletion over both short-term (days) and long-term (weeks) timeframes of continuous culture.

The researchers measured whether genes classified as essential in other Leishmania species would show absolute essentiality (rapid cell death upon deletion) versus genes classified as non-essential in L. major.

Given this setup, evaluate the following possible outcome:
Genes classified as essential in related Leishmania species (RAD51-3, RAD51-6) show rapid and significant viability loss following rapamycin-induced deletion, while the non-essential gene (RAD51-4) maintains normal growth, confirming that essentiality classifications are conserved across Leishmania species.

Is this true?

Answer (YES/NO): NO